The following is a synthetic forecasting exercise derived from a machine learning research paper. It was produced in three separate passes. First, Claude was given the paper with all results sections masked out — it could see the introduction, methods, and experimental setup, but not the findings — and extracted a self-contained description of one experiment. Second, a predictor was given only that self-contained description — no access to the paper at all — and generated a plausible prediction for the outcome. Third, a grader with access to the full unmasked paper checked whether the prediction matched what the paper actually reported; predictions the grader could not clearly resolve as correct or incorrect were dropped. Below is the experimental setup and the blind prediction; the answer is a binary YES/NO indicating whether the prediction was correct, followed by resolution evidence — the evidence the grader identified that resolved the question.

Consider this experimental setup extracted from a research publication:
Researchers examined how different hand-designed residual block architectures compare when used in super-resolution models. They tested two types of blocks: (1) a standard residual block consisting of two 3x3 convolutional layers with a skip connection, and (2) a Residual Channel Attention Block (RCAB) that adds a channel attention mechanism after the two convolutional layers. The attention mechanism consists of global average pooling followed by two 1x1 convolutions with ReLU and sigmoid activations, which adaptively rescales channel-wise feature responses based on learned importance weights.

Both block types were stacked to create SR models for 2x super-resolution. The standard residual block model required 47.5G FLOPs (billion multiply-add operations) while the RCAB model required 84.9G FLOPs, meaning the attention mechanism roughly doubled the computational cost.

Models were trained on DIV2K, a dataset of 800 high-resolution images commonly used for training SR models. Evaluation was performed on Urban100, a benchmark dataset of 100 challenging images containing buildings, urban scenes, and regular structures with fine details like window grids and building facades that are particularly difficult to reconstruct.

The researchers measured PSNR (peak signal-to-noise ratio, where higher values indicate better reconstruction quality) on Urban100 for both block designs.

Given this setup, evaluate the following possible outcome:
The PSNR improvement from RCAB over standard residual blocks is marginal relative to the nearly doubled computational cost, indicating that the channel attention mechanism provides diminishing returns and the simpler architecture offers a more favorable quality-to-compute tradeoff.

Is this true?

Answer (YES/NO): NO